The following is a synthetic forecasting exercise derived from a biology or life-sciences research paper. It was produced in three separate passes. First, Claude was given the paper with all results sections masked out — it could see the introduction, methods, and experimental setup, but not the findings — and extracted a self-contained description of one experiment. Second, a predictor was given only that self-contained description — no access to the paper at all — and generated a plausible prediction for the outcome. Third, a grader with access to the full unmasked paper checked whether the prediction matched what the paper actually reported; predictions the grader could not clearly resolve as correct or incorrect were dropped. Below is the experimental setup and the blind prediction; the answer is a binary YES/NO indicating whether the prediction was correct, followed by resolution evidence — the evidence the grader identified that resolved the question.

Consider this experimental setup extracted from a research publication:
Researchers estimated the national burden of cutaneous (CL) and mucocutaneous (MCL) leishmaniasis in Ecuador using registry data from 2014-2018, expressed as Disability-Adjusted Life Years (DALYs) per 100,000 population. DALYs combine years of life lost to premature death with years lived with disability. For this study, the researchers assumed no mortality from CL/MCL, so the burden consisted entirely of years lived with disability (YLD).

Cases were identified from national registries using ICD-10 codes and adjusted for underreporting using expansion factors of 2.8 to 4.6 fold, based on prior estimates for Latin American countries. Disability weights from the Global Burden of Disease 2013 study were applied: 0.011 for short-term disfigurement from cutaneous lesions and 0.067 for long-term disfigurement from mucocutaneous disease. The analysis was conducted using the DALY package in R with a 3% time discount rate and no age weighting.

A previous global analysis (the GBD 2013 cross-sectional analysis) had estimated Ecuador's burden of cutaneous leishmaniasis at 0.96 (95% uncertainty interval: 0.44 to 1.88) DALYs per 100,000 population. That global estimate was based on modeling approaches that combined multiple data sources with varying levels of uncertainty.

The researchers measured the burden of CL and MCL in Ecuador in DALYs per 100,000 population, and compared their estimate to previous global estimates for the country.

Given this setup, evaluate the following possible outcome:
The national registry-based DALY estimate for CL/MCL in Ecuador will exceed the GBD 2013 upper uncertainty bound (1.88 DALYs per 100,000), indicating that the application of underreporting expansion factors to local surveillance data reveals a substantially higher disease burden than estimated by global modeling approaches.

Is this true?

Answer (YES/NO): NO